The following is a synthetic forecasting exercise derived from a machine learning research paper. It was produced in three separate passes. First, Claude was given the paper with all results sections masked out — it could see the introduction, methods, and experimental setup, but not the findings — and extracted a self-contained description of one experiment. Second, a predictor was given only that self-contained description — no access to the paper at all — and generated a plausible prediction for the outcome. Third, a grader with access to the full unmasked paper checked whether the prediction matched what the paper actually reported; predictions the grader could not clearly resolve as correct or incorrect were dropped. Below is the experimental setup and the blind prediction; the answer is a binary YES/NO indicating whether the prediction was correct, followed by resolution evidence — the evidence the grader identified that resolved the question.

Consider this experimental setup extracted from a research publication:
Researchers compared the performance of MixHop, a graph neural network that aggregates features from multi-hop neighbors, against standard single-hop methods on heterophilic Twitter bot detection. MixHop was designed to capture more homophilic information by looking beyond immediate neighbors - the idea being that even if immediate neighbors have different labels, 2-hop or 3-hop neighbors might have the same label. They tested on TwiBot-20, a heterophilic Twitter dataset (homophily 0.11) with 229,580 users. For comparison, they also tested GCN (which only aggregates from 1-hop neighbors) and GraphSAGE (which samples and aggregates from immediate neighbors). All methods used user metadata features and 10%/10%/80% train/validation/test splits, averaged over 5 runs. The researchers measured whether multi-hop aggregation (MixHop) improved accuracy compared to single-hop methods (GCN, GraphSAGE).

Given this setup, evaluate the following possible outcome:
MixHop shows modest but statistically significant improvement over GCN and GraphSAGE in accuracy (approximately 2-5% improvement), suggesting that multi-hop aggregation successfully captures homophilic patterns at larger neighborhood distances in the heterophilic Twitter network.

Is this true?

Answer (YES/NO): NO